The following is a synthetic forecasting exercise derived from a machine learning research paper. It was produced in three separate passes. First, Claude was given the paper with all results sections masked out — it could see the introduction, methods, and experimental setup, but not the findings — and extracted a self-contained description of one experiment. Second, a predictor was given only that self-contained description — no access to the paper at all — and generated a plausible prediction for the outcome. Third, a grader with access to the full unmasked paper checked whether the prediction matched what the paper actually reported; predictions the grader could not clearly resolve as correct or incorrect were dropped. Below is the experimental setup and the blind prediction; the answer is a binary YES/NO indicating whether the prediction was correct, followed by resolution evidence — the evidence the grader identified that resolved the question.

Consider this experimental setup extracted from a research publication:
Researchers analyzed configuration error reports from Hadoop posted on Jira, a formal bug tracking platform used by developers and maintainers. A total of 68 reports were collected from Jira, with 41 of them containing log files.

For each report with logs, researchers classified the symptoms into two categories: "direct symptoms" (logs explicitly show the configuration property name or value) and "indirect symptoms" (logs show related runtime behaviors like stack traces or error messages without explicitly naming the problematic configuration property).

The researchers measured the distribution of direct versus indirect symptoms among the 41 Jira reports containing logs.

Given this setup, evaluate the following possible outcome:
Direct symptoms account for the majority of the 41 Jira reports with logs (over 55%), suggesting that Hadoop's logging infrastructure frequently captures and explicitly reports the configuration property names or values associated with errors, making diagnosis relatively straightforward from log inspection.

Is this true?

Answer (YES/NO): NO